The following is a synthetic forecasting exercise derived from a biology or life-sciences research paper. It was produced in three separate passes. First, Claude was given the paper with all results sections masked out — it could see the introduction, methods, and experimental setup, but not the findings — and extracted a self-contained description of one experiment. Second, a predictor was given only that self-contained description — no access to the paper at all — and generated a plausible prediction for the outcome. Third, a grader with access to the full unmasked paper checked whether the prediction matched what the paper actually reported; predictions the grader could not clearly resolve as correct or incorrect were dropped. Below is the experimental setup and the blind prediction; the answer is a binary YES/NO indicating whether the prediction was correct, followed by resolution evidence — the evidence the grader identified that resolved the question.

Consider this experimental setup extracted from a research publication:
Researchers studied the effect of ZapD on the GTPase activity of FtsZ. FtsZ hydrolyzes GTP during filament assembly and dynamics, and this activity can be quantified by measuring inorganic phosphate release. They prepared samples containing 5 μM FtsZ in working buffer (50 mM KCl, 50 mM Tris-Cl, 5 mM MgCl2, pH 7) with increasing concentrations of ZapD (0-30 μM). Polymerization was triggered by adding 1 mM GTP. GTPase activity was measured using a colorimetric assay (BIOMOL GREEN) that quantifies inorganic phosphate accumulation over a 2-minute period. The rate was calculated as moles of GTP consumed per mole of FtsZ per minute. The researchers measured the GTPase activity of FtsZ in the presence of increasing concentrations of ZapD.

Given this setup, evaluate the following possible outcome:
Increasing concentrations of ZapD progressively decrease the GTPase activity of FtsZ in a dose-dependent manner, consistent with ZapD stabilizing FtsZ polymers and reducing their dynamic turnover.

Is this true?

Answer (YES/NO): YES